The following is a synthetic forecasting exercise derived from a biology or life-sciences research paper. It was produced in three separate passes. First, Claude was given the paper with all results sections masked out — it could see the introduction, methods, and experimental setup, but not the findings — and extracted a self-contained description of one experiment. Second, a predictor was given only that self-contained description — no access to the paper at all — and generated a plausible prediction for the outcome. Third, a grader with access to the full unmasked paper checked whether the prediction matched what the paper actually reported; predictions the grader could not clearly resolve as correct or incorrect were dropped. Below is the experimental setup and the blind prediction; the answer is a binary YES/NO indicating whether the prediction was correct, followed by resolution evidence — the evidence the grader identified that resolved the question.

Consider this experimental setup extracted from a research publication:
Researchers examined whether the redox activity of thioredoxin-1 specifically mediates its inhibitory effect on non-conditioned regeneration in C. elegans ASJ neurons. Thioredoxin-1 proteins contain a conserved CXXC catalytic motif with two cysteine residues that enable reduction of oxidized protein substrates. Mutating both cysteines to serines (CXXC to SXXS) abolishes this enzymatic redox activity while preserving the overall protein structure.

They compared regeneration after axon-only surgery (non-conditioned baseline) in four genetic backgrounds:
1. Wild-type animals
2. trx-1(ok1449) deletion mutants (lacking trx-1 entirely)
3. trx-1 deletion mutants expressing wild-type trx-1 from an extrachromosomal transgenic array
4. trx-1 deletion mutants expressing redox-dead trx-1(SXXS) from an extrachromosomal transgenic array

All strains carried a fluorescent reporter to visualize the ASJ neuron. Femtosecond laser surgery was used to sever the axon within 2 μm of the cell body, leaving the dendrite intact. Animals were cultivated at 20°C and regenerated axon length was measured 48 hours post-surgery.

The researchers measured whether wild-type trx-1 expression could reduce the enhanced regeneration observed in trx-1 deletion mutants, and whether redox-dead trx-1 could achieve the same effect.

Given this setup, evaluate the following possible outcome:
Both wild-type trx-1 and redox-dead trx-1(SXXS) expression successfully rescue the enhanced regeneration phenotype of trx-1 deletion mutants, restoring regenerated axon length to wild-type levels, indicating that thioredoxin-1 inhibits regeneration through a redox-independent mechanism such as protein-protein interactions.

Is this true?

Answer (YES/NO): NO